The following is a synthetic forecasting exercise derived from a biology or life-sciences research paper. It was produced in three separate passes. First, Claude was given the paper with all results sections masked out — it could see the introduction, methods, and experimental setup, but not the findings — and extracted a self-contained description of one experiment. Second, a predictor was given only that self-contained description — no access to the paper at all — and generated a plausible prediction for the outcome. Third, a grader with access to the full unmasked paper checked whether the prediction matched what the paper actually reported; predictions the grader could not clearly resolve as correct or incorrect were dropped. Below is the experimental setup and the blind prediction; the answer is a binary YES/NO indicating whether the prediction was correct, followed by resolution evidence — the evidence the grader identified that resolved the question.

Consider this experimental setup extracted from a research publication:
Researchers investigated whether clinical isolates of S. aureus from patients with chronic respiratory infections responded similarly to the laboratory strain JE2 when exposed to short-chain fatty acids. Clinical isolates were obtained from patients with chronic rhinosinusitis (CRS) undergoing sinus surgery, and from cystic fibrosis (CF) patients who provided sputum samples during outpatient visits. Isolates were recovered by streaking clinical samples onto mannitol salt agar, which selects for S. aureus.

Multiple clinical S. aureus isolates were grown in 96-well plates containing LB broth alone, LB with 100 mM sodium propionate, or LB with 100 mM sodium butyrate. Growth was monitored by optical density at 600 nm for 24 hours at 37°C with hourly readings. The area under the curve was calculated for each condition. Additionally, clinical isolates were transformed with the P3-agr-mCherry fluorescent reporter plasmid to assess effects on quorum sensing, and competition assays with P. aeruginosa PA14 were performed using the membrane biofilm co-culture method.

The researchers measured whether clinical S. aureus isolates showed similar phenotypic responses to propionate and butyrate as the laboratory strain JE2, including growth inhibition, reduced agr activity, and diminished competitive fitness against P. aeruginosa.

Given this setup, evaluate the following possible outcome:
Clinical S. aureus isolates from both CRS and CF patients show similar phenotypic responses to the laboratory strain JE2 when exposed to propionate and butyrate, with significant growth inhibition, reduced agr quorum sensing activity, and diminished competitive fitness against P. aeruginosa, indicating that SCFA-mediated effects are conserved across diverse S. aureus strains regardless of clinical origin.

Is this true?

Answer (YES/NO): NO